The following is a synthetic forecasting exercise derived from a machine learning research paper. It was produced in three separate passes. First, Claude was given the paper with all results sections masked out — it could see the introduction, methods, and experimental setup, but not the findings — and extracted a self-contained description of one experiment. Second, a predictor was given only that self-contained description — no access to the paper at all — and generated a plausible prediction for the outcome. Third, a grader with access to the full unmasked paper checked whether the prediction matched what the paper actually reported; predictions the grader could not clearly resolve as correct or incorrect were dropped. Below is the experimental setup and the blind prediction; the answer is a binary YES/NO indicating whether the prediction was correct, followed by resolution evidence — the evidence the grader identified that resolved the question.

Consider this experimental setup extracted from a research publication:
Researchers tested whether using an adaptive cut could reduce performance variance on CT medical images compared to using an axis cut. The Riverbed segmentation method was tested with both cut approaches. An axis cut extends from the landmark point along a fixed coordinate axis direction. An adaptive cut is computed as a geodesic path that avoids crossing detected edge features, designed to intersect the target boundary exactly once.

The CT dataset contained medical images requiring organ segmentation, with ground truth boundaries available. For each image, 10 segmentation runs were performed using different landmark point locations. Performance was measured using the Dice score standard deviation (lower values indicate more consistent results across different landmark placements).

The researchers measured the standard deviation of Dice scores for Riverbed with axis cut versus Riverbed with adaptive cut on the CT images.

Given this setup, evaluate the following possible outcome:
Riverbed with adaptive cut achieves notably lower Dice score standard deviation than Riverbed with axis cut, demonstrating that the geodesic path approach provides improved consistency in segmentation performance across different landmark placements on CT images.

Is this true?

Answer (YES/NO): YES